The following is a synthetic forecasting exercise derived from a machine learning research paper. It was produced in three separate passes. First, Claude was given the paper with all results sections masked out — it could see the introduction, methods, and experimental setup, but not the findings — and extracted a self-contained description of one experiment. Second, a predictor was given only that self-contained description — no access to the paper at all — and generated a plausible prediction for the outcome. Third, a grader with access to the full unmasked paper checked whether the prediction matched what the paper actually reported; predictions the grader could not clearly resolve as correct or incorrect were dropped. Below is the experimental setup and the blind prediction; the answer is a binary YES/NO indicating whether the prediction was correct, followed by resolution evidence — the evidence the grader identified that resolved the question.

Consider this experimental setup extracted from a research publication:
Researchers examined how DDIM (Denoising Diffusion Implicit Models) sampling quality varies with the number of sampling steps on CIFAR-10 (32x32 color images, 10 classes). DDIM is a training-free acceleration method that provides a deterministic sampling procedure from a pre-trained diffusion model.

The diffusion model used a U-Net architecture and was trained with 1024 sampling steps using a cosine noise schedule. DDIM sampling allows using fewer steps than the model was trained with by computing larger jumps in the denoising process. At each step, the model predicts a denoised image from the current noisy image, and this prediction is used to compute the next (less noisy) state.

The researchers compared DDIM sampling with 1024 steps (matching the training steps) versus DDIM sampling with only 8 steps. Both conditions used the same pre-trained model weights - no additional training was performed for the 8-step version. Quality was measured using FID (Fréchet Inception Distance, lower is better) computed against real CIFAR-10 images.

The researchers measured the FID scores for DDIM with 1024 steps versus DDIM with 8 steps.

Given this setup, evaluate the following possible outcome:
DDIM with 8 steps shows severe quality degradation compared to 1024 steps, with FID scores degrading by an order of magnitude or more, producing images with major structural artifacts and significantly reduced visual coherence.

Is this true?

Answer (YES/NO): NO